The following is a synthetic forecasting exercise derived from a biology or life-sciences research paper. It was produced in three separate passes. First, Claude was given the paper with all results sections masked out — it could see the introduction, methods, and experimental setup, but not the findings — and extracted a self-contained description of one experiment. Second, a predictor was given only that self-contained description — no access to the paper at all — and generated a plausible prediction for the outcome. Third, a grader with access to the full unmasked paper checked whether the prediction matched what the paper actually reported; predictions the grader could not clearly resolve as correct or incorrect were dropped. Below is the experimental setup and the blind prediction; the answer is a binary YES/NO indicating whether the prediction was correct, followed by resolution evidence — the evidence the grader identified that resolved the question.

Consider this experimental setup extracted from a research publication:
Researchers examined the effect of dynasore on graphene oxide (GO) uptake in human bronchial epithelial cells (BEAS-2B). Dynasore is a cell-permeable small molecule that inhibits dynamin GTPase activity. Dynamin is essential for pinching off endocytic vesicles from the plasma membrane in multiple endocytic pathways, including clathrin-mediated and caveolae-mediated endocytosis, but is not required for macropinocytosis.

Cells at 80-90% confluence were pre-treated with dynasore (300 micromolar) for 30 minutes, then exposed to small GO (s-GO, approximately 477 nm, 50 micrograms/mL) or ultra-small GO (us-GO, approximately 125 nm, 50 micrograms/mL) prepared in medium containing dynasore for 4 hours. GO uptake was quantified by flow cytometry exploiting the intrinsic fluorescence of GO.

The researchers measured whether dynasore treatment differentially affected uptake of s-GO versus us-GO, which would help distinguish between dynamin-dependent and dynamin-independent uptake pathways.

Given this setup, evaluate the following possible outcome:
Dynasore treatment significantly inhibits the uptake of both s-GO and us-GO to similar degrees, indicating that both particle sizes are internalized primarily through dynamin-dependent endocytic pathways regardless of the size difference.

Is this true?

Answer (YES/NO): NO